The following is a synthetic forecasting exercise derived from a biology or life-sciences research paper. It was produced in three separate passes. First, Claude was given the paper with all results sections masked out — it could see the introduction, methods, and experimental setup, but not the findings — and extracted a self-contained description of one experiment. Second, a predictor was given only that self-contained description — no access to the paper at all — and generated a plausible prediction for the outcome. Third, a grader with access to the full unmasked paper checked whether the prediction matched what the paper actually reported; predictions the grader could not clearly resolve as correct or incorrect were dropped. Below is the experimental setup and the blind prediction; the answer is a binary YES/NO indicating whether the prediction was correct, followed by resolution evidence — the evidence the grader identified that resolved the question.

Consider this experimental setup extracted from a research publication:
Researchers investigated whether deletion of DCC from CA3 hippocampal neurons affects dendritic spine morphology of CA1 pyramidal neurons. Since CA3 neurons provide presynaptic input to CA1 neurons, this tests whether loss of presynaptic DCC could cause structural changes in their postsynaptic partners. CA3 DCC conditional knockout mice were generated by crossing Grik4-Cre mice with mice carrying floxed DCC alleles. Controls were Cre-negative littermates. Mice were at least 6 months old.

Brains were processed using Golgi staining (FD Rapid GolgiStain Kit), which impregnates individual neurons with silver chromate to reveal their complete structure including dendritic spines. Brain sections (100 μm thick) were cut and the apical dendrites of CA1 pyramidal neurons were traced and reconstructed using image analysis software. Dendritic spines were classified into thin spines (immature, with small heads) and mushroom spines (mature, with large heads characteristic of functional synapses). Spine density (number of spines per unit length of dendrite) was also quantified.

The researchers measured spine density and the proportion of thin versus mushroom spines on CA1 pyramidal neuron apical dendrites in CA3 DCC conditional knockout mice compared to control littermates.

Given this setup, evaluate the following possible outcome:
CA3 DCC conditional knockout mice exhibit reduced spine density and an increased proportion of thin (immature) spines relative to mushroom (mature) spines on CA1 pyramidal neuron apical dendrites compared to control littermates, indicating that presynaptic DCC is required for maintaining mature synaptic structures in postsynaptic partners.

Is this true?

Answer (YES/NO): NO